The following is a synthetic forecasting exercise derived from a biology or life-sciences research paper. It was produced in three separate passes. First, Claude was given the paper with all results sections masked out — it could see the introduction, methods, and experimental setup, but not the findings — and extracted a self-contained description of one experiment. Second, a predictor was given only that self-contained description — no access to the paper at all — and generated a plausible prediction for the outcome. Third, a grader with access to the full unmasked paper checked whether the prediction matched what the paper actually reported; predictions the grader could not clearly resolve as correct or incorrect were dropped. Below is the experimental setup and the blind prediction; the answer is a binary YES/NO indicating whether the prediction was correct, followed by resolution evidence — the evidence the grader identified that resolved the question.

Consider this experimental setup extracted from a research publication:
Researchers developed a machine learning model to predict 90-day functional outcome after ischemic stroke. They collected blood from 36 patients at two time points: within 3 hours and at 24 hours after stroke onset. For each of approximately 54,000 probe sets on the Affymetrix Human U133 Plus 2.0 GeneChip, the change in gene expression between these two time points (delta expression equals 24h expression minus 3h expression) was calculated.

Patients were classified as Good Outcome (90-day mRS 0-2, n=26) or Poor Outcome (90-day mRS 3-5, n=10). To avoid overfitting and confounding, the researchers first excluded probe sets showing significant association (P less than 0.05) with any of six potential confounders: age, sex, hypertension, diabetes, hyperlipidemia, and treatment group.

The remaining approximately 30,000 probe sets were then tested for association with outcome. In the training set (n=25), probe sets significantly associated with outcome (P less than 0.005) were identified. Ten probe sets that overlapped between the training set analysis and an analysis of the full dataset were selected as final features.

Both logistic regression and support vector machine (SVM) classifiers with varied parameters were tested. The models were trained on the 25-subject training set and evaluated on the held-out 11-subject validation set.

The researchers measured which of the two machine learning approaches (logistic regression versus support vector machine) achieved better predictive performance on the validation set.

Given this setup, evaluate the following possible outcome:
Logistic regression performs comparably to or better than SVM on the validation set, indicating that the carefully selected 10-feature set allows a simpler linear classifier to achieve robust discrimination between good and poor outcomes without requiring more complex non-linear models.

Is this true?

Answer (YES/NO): YES